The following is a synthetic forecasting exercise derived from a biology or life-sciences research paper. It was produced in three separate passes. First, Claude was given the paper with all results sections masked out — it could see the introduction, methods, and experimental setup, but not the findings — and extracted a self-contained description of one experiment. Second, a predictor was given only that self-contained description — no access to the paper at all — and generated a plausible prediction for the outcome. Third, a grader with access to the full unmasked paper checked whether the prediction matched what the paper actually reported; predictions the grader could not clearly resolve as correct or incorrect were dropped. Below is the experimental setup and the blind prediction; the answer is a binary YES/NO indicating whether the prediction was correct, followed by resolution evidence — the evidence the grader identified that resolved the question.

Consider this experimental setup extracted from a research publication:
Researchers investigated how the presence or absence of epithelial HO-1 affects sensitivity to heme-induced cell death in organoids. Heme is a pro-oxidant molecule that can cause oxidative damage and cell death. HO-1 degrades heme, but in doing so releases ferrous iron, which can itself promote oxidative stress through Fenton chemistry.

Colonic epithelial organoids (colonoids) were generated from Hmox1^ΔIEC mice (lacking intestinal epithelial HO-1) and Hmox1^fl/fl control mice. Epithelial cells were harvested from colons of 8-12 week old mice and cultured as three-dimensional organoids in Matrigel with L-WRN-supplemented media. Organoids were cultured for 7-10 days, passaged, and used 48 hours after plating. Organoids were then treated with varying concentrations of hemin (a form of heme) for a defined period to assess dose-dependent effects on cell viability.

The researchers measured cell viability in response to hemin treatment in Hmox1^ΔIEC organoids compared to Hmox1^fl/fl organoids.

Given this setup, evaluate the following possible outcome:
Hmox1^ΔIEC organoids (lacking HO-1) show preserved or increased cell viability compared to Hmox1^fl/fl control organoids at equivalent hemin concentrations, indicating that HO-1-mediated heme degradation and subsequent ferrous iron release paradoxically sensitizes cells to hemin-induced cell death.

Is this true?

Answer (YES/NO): NO